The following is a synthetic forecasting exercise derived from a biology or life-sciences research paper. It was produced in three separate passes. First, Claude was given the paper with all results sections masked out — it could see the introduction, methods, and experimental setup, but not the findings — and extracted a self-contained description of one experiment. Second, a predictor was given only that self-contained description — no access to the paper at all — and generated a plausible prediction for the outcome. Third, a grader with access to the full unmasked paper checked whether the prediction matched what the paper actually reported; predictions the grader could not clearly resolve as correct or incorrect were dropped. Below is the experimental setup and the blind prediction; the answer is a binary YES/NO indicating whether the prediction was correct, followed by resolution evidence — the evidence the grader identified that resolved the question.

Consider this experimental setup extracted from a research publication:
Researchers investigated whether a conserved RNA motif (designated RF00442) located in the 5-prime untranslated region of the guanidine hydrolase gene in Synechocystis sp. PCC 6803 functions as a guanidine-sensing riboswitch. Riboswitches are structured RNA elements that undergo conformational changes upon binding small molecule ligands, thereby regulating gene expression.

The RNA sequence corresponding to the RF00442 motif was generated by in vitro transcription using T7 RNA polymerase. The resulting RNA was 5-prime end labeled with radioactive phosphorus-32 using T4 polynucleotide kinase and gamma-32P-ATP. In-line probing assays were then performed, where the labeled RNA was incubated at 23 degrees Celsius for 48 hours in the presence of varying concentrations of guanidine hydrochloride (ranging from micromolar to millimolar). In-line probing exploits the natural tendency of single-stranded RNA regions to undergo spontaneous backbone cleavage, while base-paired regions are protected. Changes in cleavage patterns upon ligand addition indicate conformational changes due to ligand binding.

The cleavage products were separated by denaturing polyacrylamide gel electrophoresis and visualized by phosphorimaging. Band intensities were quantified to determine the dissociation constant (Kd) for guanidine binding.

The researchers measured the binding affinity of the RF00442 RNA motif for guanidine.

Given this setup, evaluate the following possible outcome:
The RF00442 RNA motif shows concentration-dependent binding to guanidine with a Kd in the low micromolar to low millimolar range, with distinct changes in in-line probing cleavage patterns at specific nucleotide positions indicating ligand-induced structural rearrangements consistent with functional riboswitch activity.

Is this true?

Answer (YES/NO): YES